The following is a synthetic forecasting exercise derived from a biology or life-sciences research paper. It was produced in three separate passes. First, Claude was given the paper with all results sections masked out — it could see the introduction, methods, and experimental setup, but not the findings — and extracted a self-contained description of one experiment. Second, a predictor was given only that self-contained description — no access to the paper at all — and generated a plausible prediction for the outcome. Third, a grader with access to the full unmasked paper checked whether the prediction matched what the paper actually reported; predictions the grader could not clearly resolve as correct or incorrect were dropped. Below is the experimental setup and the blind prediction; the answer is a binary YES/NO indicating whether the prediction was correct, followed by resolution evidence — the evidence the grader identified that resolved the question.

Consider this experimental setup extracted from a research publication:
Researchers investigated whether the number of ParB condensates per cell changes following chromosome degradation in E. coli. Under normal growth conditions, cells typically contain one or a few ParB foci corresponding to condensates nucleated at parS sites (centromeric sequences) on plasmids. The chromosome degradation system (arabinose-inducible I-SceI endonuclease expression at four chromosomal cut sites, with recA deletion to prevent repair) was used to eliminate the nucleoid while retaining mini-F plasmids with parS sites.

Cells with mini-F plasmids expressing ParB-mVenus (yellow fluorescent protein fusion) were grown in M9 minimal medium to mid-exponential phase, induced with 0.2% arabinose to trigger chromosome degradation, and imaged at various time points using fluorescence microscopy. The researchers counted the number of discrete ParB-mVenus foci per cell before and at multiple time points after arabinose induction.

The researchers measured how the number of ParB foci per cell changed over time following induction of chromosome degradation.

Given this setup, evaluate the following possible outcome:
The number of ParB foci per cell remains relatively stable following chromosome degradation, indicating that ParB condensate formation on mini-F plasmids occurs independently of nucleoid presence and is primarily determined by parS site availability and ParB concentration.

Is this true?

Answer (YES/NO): NO